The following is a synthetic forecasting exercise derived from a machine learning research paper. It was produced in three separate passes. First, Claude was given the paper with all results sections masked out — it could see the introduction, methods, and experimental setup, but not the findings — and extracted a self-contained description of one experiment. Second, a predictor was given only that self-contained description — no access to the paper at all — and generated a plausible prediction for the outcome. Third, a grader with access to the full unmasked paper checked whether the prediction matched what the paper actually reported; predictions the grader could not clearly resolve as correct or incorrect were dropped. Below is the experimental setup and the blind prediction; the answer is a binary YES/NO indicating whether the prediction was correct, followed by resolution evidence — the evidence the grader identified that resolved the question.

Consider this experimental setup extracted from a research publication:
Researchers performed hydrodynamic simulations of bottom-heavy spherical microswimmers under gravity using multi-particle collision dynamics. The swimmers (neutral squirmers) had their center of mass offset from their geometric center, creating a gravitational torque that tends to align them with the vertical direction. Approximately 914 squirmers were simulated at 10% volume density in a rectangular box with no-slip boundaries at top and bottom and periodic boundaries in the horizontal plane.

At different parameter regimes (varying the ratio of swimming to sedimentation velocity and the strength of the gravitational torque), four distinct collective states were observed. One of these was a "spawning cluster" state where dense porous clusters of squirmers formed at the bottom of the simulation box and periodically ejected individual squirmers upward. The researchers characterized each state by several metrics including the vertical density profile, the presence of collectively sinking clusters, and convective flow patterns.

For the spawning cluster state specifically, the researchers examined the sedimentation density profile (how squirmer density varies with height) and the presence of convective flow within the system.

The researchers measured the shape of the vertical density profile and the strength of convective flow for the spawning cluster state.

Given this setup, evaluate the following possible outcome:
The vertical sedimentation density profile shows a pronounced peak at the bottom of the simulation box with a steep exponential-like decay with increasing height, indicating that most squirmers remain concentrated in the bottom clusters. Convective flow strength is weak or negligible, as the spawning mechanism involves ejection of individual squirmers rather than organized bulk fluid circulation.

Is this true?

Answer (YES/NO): NO